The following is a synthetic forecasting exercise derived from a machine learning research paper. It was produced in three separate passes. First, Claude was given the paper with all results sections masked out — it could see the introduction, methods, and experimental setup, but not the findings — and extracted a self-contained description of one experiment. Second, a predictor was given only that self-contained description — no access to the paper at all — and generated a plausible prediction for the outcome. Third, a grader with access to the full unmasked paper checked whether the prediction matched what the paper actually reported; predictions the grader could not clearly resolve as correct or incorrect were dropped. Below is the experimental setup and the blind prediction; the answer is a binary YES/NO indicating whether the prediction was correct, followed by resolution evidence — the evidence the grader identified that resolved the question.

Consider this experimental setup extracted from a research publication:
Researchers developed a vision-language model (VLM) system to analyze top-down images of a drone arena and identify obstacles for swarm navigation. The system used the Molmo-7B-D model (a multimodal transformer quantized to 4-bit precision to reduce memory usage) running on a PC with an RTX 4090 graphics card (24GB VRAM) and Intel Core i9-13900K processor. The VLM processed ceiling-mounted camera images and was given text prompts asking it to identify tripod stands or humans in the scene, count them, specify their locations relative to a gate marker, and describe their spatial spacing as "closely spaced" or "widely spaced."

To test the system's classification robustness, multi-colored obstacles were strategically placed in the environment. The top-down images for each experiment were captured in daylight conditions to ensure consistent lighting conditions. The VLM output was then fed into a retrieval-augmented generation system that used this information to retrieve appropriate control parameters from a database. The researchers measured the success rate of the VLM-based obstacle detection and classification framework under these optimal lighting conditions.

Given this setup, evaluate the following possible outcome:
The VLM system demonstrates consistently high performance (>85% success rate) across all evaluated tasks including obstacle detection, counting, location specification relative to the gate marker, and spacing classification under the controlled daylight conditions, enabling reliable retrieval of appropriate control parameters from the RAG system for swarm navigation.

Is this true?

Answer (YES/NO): NO